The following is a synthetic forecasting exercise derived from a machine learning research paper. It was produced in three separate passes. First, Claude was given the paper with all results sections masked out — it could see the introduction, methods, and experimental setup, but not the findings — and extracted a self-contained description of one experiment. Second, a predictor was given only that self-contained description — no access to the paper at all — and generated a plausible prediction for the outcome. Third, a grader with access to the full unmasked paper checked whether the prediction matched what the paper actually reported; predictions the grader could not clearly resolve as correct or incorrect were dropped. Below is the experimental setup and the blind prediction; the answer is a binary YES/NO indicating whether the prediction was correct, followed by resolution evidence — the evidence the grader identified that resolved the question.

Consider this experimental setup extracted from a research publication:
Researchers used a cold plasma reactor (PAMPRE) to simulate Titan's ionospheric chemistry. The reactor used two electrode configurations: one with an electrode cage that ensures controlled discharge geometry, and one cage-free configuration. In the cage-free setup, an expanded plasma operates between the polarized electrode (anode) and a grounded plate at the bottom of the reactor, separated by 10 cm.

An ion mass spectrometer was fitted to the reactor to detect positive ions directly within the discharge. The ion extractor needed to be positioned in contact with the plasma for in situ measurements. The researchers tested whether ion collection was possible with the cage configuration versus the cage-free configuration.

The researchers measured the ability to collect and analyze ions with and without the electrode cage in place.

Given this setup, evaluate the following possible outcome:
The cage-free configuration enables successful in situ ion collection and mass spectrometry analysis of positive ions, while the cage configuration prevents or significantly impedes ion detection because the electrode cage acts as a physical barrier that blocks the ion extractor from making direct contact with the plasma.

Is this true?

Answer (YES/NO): YES